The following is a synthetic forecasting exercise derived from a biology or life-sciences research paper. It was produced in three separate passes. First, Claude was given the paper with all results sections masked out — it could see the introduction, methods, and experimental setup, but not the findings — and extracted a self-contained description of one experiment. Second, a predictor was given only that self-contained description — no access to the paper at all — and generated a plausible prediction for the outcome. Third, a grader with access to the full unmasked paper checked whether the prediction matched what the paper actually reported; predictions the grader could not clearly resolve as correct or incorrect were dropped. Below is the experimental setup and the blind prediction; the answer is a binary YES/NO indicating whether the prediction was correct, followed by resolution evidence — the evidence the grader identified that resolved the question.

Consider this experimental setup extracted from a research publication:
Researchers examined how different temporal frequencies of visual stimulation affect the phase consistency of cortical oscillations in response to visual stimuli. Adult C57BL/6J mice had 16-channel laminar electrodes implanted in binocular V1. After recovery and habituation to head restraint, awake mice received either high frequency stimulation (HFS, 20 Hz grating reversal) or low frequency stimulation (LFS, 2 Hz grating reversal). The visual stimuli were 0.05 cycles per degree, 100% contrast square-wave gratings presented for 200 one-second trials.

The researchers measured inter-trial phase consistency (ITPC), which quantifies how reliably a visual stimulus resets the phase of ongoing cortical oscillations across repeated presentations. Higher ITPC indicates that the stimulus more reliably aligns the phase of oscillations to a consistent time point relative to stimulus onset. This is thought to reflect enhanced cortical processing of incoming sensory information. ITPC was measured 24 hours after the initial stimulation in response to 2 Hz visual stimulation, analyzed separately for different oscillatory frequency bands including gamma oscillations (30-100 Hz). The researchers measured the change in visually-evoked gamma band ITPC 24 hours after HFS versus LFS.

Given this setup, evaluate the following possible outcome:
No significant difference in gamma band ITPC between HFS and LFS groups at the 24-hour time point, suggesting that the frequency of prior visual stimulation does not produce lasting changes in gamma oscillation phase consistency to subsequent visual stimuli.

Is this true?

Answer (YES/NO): NO